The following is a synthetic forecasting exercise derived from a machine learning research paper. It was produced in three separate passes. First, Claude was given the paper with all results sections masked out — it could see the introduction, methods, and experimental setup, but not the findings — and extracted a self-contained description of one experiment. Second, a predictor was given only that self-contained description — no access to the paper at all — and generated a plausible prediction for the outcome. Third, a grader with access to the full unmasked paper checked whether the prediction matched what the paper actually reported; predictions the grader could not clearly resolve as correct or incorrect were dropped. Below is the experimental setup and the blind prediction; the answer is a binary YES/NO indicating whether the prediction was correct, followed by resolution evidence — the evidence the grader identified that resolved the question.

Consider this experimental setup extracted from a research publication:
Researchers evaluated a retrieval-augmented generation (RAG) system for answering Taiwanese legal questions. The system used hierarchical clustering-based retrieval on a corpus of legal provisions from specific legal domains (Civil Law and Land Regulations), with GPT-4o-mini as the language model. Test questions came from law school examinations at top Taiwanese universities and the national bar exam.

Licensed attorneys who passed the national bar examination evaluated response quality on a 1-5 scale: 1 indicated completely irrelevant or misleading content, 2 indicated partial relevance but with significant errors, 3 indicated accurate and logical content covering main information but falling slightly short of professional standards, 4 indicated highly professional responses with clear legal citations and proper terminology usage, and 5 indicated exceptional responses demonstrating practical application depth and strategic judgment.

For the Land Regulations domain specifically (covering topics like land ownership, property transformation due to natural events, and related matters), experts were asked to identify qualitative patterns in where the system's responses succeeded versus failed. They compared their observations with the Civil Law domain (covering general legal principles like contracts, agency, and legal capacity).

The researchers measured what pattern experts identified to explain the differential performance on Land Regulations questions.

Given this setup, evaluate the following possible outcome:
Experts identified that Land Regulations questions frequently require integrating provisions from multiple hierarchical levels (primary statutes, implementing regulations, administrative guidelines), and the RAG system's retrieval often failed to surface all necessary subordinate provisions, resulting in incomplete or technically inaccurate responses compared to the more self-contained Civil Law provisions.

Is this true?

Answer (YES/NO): NO